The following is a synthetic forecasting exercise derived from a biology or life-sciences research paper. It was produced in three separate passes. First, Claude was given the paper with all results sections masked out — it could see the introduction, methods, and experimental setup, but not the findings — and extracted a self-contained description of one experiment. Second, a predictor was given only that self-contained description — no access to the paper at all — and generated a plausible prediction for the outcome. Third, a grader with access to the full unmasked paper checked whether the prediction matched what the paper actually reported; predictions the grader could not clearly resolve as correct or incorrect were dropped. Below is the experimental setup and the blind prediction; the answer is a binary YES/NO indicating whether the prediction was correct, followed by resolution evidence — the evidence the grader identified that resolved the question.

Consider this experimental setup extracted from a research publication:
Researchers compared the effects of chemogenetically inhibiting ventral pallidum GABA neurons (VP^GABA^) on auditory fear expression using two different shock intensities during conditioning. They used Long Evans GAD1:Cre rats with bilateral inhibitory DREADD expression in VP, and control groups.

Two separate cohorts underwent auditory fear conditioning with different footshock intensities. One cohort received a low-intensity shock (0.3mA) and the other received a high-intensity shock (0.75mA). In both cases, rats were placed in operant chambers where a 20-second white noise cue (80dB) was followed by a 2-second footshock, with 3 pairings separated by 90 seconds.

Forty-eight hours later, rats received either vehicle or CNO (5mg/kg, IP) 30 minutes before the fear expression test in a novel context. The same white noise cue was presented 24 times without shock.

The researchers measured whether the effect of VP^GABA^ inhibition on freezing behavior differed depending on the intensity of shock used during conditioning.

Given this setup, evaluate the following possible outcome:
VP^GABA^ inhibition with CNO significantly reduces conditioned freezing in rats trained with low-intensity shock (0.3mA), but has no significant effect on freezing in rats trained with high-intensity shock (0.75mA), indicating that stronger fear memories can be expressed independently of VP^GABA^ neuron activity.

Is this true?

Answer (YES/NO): NO